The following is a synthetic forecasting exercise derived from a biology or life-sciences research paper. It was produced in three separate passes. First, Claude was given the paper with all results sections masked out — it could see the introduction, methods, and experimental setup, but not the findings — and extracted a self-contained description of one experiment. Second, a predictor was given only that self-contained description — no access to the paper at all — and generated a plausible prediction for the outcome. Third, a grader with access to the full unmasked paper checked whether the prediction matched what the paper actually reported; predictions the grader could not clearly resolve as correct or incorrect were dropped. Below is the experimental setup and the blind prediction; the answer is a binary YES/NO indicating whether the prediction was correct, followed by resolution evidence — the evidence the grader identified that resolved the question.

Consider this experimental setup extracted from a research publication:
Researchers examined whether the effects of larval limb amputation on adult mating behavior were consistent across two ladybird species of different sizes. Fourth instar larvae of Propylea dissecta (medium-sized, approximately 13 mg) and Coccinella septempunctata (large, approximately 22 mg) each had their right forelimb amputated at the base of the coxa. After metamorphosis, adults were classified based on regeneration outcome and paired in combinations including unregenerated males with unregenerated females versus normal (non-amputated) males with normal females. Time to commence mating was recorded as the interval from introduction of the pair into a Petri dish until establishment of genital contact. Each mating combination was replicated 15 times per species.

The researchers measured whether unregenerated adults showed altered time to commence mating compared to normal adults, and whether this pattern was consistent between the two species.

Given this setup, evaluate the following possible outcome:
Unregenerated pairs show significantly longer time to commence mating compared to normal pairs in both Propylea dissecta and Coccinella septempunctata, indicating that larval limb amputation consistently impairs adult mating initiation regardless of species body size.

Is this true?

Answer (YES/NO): YES